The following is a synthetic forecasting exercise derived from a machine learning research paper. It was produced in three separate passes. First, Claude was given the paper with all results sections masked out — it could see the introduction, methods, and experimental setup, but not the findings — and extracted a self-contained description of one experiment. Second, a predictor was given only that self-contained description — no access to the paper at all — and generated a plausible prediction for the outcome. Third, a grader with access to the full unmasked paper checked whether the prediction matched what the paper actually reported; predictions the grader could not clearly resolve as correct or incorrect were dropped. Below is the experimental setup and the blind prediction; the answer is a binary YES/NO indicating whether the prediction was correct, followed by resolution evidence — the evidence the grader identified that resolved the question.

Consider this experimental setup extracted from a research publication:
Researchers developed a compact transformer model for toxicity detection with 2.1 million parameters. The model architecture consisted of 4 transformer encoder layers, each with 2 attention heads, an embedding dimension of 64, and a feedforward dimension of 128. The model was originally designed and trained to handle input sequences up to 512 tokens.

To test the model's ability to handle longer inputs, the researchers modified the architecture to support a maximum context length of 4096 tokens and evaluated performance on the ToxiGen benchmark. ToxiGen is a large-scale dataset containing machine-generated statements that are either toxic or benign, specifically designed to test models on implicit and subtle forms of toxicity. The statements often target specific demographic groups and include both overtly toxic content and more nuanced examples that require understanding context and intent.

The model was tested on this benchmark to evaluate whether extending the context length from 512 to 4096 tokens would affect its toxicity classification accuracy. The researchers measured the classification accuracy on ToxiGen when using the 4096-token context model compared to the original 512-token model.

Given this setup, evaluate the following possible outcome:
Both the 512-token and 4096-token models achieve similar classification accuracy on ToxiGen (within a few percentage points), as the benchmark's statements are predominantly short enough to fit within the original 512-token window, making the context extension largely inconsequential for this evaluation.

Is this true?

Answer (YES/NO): NO